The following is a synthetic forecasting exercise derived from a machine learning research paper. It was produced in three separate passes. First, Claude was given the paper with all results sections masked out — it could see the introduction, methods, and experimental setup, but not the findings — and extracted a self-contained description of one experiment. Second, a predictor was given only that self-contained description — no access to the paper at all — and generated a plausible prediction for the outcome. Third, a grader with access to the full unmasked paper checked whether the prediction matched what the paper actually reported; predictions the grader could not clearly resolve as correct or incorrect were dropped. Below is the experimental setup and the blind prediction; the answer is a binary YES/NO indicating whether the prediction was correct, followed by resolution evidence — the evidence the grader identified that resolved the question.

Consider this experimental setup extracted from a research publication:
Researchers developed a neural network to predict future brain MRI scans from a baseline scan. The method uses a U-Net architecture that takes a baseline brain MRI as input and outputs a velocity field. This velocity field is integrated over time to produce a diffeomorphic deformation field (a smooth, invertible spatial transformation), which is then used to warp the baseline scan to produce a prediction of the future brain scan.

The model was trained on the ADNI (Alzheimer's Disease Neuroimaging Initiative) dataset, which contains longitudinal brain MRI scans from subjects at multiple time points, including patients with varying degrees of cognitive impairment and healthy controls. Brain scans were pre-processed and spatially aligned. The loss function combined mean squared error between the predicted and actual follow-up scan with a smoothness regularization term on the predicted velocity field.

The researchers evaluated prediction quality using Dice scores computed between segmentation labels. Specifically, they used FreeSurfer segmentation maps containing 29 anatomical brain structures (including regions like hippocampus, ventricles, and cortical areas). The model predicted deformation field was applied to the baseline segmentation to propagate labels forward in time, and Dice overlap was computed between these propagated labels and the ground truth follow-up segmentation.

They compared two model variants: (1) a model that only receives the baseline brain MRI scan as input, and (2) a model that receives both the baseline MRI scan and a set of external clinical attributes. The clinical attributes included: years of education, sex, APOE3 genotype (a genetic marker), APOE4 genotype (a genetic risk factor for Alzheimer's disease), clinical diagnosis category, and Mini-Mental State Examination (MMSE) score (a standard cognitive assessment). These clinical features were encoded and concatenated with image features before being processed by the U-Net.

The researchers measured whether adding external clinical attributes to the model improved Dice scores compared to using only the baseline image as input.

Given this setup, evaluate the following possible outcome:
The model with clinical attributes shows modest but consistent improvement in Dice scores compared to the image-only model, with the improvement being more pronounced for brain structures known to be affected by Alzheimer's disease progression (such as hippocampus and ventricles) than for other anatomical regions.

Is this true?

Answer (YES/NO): NO